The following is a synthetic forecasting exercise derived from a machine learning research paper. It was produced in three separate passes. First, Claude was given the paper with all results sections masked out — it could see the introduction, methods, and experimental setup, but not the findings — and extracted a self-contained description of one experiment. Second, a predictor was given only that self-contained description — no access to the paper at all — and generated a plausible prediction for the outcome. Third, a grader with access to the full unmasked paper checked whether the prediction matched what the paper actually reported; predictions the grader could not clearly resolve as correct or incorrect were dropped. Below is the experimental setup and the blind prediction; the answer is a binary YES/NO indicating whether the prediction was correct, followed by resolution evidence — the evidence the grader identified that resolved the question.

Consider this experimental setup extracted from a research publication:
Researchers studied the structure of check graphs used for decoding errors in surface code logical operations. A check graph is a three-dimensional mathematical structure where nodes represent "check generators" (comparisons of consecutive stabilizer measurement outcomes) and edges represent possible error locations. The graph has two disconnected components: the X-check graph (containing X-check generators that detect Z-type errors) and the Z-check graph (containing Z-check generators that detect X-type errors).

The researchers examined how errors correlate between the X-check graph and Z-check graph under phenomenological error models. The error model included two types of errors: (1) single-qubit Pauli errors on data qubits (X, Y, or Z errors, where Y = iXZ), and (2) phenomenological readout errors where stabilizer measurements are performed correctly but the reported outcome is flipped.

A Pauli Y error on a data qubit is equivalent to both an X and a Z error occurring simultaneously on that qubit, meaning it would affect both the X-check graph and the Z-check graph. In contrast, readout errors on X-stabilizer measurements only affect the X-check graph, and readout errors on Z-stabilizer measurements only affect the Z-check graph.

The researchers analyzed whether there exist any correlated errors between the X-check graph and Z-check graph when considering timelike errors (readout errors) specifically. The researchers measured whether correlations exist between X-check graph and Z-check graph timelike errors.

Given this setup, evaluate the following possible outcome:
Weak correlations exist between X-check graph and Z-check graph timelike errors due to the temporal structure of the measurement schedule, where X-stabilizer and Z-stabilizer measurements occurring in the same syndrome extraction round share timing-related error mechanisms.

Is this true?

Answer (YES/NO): NO